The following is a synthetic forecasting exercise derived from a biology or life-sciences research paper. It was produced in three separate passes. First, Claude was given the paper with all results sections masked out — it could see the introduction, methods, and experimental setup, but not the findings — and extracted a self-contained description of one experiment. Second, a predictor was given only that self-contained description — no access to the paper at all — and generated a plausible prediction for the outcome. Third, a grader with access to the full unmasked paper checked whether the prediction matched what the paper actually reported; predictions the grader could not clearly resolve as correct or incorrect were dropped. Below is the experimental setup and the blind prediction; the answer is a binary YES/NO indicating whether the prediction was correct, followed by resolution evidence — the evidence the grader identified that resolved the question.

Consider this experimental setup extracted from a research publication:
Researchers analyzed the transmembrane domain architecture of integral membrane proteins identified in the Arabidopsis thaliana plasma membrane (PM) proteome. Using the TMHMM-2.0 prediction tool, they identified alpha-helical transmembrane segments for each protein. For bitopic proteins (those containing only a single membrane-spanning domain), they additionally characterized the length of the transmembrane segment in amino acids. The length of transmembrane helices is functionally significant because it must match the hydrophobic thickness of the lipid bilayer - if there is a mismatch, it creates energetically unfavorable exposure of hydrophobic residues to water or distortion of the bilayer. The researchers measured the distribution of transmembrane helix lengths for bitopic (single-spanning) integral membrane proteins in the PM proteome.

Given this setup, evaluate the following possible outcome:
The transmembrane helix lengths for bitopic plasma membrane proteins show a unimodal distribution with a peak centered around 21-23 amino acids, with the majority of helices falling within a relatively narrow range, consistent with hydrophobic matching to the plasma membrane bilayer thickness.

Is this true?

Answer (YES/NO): YES